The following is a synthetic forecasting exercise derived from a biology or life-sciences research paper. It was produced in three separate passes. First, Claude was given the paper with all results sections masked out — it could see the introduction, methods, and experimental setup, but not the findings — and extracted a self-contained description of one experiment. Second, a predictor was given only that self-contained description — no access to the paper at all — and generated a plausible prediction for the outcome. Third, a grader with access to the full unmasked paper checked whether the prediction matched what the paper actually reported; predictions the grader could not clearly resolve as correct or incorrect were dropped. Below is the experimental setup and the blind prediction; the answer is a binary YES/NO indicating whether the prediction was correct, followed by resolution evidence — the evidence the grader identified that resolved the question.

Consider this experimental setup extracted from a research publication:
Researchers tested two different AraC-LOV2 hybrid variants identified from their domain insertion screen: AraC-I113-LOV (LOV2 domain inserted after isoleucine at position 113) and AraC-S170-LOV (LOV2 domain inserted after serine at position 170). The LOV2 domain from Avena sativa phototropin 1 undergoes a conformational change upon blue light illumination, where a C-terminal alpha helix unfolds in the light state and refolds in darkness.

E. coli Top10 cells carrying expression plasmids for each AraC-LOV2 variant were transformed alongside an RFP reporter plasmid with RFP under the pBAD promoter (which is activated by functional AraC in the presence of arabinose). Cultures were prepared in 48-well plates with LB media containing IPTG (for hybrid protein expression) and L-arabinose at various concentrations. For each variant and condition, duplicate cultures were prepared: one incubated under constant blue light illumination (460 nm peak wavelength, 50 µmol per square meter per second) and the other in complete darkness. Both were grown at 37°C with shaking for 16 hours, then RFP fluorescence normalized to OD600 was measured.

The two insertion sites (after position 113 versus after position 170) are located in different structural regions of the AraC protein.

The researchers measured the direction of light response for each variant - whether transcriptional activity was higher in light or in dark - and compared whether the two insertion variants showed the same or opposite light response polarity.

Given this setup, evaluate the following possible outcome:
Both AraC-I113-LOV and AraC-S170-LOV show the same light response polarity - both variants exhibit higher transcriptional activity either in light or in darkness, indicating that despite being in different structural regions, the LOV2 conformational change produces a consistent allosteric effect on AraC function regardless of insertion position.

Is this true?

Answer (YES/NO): NO